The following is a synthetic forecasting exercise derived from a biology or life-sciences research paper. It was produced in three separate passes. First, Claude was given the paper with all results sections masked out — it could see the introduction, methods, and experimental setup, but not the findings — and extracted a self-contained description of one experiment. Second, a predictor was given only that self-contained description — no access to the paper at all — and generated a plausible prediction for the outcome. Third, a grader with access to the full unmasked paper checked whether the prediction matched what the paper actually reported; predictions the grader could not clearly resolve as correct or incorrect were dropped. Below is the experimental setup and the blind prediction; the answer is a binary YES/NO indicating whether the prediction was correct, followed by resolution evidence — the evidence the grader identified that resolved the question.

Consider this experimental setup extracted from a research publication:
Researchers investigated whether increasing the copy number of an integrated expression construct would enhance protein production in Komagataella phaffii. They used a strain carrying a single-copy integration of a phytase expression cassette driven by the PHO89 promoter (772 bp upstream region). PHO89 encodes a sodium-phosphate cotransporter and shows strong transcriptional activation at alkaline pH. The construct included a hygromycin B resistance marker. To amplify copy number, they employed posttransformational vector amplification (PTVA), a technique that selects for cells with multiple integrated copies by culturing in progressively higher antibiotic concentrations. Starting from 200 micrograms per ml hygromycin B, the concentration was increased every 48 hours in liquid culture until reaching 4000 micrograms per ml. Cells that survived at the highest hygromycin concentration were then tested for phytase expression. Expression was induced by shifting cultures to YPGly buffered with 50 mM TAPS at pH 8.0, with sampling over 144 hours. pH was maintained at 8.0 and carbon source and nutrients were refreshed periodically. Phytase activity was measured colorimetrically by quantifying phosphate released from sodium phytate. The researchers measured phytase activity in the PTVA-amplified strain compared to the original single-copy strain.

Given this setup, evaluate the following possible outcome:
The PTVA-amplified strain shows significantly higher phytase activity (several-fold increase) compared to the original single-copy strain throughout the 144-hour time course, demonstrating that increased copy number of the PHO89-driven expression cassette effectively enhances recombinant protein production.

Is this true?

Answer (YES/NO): YES